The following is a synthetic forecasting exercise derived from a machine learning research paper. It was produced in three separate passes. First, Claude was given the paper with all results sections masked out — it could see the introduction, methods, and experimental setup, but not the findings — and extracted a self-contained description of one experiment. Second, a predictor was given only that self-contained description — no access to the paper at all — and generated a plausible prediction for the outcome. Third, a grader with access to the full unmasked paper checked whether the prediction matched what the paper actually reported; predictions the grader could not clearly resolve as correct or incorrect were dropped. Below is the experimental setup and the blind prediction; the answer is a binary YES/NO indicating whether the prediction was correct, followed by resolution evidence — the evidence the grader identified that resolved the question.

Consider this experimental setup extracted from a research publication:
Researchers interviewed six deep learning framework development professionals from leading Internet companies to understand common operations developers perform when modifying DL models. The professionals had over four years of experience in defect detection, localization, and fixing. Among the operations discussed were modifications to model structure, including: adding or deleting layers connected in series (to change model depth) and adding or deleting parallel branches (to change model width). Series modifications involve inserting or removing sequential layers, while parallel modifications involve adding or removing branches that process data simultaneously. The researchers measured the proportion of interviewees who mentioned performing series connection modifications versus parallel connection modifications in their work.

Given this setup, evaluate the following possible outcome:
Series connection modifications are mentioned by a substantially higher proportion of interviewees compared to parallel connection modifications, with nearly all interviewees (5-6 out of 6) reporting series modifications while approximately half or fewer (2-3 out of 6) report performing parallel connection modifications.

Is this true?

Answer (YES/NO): NO